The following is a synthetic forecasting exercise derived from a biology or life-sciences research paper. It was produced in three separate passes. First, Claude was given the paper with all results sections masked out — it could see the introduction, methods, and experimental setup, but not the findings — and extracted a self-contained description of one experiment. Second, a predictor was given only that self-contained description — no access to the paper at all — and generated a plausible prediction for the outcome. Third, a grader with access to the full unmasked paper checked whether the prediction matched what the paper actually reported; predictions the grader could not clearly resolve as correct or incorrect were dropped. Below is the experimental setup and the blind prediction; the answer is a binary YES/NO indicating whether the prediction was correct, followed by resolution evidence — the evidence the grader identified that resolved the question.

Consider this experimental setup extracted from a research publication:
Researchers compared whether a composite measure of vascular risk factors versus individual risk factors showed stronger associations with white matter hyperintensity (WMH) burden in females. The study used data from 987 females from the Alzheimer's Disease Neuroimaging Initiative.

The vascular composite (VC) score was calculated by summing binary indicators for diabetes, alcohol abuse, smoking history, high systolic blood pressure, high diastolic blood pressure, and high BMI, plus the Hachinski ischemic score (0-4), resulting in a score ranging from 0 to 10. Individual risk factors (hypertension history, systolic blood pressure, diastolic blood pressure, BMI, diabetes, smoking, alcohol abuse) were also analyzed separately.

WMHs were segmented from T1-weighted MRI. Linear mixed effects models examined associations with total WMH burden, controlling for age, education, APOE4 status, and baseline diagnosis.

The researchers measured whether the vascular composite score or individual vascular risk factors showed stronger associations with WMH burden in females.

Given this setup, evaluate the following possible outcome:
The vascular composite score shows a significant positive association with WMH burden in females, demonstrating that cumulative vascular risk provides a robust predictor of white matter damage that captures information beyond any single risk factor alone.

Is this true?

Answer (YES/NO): YES